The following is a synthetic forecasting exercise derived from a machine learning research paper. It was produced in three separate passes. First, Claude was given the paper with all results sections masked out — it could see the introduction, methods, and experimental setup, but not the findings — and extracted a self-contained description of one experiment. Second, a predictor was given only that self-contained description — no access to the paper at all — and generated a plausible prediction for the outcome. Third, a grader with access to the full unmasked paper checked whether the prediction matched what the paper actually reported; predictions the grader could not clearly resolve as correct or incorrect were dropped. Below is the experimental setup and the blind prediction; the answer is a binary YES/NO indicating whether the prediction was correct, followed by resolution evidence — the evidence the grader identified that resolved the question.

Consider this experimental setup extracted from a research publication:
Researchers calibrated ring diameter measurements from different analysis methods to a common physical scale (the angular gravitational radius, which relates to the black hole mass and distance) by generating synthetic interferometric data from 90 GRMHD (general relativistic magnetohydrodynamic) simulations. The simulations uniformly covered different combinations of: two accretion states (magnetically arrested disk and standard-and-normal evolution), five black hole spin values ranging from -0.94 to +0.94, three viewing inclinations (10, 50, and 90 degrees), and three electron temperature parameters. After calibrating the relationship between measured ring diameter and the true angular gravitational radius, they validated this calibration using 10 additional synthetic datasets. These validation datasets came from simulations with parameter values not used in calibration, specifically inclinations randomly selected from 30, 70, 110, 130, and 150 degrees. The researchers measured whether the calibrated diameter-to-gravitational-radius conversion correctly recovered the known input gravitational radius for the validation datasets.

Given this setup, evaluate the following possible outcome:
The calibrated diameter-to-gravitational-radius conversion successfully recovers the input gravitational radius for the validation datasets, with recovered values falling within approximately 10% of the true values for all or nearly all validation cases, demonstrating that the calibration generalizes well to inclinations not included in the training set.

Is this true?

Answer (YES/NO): NO